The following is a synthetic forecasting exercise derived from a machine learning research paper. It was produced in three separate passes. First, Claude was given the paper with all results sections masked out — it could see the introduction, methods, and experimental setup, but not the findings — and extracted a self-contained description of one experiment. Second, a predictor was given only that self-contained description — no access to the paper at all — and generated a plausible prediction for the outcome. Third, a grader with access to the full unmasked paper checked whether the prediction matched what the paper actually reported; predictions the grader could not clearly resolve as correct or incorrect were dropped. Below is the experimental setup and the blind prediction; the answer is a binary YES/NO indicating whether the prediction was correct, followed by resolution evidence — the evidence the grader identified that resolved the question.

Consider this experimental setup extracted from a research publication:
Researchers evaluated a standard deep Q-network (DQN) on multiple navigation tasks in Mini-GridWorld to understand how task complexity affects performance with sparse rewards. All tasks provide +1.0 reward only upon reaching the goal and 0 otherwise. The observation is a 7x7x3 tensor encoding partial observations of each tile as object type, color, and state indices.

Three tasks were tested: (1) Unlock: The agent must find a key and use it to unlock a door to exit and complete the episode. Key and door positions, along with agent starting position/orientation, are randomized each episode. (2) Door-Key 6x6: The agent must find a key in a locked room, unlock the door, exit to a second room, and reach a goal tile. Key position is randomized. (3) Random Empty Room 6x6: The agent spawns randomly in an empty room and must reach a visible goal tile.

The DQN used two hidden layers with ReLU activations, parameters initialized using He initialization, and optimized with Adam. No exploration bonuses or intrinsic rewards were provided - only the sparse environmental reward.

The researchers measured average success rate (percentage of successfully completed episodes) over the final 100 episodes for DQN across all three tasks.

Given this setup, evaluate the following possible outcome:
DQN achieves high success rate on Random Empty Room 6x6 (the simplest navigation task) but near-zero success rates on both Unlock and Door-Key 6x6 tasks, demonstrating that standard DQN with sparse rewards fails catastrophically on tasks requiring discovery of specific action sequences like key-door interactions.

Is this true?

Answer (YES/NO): YES